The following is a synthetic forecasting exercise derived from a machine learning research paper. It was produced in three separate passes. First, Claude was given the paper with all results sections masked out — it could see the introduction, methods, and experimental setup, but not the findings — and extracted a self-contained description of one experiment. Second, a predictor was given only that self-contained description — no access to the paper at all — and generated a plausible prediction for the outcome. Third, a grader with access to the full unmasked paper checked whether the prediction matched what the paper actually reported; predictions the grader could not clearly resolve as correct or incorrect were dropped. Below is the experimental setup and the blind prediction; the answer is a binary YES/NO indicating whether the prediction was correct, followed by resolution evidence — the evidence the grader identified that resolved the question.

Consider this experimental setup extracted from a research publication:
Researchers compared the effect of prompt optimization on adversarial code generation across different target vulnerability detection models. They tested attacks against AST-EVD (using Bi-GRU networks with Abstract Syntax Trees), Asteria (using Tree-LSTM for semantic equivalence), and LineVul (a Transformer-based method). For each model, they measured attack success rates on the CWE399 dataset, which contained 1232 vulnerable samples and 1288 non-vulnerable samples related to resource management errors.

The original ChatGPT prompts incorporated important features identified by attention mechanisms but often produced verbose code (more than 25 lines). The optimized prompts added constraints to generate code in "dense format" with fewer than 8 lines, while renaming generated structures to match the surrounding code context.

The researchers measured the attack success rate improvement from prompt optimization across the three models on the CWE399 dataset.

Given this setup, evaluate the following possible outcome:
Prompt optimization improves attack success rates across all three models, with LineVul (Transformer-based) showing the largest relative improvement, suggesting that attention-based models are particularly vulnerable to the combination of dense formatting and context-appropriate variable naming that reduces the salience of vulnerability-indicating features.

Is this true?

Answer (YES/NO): YES